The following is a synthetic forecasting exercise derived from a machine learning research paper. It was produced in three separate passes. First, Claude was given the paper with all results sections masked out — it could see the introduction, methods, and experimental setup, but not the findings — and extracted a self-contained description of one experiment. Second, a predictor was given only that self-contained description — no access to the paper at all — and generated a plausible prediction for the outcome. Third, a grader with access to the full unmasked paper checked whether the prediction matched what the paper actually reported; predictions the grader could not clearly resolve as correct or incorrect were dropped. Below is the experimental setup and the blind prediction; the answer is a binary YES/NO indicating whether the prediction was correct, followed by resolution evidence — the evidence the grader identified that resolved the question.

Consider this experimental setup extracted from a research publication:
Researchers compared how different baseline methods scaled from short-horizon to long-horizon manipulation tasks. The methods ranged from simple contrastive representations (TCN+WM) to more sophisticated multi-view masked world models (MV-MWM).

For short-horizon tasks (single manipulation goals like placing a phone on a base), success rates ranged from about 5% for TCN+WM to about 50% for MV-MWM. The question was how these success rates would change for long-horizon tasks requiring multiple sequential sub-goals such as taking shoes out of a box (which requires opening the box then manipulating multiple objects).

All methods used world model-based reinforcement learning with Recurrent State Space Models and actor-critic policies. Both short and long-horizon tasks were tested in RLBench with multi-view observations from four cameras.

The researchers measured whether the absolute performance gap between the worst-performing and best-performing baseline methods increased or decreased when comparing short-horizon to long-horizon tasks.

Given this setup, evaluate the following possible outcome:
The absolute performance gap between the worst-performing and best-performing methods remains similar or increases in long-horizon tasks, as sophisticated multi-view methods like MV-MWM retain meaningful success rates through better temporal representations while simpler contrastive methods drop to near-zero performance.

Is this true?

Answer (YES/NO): NO